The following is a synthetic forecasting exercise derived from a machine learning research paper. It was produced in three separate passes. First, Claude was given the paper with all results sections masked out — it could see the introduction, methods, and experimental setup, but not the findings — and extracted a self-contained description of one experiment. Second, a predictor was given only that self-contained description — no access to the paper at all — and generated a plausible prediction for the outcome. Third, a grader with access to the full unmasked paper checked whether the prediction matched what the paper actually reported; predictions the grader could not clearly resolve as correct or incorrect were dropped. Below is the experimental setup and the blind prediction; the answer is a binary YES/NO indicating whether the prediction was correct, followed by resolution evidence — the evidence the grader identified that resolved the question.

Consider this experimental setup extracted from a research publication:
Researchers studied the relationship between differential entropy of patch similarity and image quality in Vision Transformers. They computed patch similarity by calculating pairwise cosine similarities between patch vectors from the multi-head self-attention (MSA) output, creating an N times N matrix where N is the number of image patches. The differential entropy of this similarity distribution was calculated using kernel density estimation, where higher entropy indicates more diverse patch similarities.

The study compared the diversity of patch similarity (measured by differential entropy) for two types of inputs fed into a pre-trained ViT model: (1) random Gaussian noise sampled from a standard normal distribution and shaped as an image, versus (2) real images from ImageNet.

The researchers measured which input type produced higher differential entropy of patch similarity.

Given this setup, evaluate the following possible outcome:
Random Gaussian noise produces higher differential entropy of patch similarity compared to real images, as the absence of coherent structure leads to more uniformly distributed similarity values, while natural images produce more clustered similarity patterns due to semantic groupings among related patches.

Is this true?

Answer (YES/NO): NO